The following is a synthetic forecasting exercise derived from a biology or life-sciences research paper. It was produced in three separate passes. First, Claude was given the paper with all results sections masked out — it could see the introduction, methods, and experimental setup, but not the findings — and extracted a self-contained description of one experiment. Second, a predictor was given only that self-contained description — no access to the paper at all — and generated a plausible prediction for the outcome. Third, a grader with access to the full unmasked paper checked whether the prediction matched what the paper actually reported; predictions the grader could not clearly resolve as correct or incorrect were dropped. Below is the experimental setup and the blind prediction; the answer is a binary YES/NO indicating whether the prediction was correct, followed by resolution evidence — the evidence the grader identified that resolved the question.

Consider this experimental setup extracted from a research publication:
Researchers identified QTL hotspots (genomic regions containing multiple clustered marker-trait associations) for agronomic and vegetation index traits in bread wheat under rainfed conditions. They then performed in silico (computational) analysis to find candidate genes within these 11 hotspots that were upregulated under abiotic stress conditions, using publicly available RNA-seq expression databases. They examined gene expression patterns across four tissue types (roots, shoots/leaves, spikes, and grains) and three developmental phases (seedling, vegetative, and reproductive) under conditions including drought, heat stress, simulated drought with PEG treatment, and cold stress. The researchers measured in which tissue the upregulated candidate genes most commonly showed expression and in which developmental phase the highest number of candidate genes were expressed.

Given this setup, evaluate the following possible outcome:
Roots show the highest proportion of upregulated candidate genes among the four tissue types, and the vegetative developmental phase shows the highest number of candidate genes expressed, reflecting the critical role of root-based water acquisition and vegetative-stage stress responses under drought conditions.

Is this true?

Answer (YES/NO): NO